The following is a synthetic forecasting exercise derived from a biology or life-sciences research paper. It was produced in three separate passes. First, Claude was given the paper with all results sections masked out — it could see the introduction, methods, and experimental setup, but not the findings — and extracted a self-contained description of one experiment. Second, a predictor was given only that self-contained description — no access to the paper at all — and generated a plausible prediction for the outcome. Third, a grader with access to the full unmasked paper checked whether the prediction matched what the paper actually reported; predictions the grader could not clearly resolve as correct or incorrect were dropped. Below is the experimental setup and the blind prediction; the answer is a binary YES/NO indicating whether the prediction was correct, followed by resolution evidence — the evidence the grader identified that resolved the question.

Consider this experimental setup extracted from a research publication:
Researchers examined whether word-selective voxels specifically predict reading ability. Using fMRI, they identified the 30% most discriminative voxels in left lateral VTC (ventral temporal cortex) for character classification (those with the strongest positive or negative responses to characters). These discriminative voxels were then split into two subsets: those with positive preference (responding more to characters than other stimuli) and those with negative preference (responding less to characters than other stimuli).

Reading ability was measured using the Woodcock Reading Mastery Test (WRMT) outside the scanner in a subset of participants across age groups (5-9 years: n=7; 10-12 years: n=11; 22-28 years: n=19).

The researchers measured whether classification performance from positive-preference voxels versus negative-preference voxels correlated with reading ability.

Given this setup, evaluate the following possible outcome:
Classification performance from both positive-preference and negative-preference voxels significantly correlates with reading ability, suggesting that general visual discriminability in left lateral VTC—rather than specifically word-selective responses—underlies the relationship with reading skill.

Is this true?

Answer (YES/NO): NO